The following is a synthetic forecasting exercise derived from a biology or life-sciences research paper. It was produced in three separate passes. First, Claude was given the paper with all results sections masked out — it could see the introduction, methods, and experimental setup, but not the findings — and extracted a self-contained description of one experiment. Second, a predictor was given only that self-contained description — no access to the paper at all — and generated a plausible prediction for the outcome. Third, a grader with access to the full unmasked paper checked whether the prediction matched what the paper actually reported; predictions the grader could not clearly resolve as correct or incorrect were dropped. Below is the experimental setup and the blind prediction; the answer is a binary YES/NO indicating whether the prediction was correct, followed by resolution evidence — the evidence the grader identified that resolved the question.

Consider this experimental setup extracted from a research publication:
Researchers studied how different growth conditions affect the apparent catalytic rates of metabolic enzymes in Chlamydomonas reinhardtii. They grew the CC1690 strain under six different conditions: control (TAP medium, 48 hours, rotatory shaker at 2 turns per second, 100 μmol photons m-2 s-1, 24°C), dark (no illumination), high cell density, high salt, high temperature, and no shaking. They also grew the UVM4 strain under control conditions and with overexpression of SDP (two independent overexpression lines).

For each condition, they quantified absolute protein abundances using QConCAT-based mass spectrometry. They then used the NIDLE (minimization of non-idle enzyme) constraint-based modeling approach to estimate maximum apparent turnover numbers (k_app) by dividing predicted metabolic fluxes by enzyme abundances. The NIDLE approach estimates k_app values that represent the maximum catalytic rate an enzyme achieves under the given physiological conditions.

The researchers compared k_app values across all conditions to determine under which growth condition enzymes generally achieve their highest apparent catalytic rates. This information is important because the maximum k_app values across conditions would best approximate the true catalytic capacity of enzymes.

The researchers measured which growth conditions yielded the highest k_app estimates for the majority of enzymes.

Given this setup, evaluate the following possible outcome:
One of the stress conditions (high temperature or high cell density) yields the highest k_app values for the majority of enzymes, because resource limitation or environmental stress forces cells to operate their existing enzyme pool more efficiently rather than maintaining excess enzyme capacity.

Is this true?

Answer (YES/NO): NO